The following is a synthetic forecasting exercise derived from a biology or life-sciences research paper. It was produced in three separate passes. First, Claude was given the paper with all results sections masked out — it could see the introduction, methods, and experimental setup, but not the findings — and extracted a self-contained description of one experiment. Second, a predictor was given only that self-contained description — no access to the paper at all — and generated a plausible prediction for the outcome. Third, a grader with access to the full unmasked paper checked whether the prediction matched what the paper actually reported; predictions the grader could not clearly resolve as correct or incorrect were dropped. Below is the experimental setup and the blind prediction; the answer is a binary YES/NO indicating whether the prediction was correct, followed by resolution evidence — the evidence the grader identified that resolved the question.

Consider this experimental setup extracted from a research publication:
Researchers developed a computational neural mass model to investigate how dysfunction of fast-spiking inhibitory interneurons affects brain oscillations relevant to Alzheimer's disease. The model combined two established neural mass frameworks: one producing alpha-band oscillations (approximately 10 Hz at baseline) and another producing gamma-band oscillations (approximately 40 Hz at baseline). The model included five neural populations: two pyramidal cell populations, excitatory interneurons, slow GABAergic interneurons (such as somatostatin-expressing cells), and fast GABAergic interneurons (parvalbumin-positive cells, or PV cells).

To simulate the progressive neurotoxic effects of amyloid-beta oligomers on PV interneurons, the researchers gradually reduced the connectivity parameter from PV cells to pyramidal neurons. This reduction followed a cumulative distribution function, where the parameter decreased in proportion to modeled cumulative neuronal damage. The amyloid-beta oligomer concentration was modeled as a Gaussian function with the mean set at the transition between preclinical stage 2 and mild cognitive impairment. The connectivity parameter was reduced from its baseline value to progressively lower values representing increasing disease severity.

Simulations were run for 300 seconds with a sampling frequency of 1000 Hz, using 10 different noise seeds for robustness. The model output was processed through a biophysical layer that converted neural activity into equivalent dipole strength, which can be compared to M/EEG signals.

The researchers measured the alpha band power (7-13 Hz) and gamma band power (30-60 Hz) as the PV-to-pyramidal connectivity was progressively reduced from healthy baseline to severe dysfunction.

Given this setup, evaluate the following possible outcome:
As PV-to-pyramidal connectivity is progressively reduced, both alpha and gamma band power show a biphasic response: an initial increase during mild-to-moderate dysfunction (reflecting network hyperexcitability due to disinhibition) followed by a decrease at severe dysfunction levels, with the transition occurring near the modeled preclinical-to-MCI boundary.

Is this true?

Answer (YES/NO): YES